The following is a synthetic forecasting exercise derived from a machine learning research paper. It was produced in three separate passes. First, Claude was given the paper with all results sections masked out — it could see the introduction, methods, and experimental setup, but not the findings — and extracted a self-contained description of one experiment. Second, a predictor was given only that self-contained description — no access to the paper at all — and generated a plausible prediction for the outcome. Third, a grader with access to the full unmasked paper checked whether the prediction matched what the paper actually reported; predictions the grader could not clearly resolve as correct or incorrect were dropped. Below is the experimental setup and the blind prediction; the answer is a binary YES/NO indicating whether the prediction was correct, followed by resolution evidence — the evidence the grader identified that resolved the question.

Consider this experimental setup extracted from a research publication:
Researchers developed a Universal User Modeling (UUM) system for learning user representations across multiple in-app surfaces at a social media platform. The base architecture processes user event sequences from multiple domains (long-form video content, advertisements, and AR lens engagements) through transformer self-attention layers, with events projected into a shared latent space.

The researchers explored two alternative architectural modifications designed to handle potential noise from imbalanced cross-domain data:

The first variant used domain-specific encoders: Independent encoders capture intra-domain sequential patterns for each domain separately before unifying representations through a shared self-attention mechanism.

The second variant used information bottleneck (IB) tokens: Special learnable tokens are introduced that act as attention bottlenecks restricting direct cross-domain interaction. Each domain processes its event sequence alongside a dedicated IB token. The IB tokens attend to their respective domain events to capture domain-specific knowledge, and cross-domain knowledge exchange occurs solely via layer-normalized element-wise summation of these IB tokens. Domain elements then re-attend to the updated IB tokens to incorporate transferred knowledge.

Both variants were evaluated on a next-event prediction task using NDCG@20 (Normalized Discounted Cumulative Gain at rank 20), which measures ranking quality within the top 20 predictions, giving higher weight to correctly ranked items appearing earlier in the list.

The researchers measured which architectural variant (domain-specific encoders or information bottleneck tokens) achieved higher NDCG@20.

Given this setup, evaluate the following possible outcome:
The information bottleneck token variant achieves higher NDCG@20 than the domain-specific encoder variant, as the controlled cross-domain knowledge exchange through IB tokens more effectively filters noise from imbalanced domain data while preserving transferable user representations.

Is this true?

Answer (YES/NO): YES